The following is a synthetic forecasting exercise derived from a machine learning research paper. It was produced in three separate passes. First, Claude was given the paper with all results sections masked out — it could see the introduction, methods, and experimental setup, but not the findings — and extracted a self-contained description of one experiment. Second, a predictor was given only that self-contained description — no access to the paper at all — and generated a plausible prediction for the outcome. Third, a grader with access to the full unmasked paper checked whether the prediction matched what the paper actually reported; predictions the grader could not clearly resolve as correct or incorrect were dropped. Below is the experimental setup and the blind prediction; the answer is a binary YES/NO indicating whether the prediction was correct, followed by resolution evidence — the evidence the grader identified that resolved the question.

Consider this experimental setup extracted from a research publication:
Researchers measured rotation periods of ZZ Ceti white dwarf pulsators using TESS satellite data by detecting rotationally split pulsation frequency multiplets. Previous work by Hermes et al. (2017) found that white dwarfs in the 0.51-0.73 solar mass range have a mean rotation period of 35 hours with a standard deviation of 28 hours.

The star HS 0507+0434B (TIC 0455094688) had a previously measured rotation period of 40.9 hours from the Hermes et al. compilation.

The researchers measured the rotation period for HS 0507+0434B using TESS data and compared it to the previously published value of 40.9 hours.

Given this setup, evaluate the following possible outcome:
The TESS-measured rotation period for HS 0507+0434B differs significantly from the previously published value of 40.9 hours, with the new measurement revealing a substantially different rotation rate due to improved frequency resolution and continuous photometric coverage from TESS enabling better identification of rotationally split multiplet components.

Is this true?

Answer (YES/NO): NO